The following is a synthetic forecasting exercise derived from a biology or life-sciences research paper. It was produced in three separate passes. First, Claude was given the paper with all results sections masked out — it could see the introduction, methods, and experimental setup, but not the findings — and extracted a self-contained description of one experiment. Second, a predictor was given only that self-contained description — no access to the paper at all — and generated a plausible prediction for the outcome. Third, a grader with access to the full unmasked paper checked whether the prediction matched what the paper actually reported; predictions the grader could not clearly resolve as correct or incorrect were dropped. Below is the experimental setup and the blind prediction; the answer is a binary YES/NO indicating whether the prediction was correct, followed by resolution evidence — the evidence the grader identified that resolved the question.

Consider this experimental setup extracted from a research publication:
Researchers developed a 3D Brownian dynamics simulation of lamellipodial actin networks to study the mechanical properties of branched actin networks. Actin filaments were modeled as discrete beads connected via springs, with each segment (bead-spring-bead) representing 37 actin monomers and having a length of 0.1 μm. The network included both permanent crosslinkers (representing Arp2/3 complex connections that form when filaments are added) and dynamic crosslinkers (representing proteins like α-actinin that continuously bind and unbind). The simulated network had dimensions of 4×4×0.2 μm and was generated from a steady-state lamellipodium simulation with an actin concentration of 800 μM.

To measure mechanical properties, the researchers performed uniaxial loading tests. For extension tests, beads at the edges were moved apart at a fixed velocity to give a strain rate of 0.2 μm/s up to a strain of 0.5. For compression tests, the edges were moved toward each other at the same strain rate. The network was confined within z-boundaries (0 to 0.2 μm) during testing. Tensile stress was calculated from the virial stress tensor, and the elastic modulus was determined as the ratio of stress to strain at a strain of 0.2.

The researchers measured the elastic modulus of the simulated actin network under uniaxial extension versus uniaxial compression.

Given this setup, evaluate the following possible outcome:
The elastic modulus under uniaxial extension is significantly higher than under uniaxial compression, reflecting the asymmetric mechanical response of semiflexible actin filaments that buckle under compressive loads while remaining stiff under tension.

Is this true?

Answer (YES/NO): YES